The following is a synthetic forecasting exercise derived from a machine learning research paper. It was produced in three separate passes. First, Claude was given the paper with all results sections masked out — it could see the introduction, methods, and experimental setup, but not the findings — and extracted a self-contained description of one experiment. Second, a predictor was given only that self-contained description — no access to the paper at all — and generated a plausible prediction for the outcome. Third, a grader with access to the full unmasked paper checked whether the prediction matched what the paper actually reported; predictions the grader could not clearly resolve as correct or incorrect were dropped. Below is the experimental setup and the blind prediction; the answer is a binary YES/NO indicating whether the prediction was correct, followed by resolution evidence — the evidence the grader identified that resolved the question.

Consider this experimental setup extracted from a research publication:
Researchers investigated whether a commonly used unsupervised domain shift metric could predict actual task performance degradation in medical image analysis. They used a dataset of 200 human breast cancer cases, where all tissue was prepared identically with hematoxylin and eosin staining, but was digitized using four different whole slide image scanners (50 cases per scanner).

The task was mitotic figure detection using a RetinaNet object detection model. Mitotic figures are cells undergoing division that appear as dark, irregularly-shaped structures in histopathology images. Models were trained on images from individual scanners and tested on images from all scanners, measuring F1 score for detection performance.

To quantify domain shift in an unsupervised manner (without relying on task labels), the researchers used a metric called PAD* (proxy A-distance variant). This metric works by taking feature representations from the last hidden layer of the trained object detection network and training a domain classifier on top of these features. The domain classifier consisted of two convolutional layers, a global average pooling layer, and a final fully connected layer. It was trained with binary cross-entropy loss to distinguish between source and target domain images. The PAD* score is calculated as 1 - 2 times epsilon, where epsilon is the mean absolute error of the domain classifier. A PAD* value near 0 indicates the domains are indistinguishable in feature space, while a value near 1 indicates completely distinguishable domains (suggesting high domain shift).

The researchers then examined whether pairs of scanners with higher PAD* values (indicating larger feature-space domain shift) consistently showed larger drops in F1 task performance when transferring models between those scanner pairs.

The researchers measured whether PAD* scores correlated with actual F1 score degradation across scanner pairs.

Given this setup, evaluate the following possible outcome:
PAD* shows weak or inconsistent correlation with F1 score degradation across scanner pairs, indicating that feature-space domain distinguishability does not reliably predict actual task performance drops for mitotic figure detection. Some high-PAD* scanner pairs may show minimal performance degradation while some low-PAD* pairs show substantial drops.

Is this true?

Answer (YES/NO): YES